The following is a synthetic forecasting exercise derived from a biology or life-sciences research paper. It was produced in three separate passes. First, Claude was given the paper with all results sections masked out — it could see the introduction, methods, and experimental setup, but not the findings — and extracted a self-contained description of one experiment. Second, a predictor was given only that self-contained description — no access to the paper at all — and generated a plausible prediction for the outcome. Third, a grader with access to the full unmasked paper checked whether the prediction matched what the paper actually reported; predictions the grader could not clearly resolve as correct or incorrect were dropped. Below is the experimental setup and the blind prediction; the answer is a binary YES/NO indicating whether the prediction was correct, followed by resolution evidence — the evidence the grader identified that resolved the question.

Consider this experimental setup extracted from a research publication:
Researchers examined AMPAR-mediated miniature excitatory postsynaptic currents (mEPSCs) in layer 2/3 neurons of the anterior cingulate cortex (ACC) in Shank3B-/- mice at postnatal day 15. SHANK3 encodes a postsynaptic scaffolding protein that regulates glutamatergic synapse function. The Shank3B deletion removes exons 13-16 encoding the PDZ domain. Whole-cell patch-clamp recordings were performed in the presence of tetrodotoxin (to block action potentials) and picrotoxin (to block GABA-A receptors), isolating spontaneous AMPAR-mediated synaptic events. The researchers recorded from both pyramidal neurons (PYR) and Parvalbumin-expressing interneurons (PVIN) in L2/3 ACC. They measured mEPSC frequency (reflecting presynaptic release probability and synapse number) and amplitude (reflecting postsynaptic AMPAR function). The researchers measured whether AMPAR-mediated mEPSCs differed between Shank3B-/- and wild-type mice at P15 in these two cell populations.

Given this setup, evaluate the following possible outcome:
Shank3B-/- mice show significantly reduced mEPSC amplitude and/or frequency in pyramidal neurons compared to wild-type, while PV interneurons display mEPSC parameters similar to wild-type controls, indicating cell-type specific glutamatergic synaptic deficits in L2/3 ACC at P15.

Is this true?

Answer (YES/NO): NO